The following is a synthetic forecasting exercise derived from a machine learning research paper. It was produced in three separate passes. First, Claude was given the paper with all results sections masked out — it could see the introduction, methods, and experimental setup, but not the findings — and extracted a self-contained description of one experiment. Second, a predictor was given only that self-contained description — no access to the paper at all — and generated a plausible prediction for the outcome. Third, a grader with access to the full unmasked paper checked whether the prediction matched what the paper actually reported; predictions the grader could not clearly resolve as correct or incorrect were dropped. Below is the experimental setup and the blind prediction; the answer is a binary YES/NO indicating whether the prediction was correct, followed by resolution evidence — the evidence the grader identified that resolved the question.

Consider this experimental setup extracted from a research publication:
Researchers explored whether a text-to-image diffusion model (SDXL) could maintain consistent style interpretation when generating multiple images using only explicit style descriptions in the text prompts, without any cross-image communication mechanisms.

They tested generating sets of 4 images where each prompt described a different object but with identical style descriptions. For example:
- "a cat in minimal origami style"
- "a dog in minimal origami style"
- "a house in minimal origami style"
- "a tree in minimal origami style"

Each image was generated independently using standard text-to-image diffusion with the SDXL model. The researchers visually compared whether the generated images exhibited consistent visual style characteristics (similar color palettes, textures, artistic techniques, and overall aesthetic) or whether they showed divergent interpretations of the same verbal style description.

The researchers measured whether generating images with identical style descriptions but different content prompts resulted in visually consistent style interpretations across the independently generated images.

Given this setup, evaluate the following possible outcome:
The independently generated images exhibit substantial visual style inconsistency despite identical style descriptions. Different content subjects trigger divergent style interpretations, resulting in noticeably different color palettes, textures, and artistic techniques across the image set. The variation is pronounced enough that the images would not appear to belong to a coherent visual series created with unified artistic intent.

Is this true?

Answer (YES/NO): YES